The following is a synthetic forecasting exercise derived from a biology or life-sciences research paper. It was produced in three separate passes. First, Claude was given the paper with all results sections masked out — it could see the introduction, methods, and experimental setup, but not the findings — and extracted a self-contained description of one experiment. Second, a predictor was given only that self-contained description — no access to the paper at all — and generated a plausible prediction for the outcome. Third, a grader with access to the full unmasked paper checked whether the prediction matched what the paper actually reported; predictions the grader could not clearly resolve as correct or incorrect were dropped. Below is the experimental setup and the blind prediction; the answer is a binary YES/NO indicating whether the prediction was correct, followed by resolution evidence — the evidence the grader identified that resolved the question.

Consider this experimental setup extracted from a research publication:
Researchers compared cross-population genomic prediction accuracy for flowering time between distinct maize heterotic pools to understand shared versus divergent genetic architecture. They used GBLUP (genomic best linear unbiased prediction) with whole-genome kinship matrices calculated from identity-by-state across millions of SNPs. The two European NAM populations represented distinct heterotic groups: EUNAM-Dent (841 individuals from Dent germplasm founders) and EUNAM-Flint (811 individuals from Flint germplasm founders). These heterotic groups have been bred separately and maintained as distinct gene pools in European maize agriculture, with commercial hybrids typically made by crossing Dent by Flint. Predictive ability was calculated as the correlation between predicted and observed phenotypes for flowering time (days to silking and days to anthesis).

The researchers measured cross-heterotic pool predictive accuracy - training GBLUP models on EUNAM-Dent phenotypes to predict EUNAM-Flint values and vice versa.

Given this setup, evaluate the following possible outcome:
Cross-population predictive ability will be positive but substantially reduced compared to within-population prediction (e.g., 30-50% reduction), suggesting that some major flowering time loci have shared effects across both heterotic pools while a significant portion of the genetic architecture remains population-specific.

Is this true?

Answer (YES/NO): NO